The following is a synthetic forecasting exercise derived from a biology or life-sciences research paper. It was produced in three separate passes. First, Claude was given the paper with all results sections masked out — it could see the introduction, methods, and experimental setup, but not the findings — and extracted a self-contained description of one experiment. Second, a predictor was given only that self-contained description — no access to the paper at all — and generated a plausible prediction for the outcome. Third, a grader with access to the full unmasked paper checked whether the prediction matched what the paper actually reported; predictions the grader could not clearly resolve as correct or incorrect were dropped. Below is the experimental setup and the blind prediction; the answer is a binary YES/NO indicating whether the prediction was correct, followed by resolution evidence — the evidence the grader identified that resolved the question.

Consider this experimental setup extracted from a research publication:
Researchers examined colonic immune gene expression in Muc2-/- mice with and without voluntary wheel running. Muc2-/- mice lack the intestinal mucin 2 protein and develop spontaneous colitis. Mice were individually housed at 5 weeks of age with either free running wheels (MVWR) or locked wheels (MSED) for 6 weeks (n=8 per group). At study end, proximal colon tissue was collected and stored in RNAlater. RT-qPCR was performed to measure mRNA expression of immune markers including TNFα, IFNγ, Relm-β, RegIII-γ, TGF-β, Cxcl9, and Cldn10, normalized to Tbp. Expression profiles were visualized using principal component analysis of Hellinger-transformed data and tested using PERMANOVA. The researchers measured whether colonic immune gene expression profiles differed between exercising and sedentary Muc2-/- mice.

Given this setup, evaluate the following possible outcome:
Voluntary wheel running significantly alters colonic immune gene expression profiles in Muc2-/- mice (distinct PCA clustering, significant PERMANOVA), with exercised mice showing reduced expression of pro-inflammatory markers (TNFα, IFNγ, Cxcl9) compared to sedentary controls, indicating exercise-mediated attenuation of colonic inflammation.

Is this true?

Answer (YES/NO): NO